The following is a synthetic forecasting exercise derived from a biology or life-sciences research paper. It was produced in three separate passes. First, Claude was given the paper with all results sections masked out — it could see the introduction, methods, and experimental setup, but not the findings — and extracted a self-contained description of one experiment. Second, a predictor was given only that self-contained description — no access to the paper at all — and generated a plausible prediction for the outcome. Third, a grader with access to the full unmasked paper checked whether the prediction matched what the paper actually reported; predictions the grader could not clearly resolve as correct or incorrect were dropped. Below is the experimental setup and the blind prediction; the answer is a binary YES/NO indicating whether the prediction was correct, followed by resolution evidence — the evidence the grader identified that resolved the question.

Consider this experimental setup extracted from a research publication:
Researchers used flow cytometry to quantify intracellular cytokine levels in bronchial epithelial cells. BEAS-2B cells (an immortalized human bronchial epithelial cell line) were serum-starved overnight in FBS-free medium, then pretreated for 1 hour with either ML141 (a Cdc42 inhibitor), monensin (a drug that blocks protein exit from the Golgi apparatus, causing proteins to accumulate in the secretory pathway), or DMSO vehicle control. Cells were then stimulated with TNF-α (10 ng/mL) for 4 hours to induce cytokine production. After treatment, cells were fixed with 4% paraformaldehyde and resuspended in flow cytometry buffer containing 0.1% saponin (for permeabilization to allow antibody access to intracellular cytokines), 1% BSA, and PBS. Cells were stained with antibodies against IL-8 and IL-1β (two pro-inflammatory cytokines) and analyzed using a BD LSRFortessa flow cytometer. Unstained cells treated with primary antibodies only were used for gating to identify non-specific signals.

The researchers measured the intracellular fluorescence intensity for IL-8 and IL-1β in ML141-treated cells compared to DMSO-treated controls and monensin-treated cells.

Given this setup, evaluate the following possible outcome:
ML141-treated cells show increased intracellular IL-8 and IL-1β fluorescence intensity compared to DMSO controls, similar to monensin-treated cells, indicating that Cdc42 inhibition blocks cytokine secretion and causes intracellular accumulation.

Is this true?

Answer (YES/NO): NO